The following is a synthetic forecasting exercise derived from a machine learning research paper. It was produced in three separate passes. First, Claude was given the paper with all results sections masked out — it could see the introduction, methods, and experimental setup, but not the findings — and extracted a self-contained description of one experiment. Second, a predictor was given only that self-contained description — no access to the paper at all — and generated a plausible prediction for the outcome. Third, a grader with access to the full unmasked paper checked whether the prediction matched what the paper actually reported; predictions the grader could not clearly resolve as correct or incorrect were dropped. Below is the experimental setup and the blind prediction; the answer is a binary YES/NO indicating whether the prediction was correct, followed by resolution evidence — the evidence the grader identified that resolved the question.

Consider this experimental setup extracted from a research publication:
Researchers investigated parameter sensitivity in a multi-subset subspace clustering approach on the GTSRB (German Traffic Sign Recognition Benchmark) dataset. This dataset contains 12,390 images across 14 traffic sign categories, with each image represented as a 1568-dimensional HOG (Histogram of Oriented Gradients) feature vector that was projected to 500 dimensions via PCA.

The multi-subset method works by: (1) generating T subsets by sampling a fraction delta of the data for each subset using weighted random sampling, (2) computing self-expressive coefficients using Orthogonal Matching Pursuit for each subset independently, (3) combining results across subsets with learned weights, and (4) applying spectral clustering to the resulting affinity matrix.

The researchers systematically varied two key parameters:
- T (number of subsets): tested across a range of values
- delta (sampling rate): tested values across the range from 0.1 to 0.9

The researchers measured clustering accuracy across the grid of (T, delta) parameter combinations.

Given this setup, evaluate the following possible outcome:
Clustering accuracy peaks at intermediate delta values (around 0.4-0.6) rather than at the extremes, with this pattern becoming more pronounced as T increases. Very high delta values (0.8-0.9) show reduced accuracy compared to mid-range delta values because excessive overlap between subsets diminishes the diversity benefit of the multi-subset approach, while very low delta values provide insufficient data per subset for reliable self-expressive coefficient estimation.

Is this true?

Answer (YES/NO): NO